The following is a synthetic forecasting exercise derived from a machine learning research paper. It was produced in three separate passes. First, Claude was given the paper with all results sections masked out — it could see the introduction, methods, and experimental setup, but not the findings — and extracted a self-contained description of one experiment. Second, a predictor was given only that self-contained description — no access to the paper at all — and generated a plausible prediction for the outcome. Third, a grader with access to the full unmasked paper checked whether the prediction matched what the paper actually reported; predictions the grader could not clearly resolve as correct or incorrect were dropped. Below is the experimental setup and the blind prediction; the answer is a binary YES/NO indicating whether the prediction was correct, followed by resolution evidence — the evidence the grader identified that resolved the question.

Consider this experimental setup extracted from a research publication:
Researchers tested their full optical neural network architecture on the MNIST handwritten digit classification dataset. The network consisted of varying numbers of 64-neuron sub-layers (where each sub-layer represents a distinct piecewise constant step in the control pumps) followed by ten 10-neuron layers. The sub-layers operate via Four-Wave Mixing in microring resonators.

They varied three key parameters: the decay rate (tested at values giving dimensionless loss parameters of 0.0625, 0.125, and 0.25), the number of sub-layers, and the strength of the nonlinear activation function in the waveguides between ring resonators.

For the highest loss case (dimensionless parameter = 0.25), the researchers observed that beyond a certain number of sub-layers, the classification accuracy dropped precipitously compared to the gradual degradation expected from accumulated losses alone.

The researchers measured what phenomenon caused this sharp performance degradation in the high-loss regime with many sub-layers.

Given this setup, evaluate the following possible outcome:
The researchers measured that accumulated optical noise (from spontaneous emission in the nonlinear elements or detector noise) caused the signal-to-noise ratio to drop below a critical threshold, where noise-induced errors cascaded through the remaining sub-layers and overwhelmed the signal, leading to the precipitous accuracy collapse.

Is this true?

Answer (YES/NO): NO